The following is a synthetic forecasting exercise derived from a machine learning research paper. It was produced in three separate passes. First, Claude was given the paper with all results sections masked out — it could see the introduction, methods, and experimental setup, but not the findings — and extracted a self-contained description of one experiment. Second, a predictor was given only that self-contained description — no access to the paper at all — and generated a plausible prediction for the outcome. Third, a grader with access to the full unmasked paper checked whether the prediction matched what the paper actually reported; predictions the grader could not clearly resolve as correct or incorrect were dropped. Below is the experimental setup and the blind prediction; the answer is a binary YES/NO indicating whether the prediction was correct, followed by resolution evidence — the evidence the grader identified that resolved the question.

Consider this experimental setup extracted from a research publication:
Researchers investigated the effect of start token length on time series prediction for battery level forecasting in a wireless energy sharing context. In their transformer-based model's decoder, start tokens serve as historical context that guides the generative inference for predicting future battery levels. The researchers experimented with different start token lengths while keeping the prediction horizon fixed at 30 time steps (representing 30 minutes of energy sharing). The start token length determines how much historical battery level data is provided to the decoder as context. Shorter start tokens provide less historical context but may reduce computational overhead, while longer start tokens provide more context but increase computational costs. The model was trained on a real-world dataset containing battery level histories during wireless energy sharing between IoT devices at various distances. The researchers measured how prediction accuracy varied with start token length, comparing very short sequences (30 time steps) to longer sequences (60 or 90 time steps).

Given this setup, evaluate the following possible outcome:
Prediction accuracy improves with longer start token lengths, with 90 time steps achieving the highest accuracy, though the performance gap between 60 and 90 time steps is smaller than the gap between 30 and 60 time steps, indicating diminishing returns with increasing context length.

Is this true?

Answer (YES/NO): NO